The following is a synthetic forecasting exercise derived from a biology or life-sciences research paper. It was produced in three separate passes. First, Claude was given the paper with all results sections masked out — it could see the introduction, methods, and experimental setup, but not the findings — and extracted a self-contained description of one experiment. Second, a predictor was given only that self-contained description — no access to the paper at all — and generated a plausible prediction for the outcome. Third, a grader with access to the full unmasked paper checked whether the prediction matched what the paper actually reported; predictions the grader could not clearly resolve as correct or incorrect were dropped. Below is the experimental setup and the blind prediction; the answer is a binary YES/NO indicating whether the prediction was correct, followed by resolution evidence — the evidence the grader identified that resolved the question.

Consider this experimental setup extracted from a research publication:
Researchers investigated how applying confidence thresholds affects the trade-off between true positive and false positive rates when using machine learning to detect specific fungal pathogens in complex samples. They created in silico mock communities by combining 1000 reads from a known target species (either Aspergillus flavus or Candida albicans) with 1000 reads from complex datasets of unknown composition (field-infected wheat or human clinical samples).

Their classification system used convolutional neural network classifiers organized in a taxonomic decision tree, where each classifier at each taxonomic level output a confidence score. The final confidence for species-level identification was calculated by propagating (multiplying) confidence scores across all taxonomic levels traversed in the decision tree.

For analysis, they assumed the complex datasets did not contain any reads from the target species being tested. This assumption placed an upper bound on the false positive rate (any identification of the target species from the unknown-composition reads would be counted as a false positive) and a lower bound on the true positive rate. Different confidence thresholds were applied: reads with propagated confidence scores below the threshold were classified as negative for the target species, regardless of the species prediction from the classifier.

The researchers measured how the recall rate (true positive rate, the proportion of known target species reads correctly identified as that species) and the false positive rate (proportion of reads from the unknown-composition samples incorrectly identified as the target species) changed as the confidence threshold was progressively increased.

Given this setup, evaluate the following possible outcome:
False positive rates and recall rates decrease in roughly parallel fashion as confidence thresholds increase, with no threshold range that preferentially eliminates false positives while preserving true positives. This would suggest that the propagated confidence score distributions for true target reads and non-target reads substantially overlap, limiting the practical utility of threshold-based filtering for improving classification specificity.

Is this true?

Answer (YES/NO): NO